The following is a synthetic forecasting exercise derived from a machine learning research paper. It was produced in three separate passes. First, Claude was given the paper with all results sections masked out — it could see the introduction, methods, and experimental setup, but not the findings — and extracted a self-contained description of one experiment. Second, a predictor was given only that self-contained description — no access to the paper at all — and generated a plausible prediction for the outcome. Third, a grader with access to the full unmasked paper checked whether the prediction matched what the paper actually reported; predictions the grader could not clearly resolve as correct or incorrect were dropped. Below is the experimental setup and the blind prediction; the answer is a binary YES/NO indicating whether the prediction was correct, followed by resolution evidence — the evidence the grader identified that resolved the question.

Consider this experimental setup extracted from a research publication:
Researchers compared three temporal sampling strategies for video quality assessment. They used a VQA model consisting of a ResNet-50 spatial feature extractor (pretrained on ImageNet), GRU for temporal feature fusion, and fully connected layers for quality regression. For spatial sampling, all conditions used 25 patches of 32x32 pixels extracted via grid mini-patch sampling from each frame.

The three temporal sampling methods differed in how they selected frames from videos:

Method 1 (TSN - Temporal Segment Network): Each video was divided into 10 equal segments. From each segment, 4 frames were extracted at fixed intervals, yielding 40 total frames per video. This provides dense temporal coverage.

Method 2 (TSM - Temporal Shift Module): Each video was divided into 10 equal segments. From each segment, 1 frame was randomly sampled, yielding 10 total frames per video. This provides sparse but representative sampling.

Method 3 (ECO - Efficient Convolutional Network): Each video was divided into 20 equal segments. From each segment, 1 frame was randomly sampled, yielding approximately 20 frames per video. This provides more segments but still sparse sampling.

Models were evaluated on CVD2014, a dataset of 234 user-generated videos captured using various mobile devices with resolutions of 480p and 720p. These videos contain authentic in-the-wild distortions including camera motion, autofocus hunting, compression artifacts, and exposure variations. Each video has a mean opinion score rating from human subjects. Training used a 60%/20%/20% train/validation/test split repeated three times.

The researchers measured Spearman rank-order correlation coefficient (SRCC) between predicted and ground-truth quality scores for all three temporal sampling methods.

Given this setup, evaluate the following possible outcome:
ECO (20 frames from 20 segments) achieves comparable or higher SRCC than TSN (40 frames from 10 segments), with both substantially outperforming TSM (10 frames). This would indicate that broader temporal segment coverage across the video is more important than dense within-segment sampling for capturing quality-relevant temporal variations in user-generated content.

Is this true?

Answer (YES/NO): NO